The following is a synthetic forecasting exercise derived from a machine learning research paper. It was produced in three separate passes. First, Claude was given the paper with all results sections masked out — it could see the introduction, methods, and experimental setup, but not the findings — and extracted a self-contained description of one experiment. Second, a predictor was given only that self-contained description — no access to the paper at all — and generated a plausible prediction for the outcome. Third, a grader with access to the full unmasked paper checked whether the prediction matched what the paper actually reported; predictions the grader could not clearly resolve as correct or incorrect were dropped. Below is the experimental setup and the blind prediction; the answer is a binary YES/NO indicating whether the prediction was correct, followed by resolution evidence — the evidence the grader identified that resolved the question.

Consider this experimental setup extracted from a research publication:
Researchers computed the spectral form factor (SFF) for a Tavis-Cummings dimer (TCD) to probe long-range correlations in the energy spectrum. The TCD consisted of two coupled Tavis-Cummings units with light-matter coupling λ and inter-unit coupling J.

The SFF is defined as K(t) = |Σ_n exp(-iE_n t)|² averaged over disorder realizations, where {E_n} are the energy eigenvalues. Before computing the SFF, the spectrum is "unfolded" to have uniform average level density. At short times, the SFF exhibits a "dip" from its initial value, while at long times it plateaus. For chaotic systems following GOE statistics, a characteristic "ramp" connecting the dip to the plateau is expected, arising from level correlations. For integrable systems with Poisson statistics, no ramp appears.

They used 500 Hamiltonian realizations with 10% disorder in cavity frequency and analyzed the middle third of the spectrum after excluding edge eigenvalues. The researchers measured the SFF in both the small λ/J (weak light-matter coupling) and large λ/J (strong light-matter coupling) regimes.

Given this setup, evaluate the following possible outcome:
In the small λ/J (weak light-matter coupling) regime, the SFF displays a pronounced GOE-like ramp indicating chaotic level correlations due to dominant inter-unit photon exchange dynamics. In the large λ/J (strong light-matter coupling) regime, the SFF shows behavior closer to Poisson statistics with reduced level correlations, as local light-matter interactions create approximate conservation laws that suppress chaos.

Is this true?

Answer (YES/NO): YES